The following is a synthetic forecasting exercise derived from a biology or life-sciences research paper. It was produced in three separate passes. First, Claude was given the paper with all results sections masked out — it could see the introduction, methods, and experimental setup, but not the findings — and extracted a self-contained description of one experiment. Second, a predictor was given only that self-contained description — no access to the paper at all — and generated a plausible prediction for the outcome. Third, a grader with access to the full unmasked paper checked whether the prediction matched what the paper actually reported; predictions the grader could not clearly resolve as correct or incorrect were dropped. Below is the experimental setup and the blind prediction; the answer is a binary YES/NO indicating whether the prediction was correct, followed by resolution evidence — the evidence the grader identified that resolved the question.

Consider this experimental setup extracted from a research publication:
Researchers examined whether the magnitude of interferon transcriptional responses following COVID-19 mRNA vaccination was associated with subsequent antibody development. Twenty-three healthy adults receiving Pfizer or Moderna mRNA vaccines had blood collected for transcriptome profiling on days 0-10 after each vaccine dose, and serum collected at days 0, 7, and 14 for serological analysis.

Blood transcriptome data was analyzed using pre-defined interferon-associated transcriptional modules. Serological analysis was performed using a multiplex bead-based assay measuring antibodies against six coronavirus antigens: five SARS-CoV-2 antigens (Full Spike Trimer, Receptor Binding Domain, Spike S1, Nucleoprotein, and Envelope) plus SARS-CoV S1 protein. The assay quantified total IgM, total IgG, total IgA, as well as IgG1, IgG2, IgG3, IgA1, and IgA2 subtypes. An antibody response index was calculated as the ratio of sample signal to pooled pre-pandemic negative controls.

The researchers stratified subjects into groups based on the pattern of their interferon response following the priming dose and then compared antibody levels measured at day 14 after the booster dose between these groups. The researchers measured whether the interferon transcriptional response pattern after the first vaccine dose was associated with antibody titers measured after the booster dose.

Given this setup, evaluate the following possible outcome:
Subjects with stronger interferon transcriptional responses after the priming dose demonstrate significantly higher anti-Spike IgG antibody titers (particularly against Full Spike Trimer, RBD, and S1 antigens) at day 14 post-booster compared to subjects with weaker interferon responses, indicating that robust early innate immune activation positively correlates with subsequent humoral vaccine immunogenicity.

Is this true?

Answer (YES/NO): YES